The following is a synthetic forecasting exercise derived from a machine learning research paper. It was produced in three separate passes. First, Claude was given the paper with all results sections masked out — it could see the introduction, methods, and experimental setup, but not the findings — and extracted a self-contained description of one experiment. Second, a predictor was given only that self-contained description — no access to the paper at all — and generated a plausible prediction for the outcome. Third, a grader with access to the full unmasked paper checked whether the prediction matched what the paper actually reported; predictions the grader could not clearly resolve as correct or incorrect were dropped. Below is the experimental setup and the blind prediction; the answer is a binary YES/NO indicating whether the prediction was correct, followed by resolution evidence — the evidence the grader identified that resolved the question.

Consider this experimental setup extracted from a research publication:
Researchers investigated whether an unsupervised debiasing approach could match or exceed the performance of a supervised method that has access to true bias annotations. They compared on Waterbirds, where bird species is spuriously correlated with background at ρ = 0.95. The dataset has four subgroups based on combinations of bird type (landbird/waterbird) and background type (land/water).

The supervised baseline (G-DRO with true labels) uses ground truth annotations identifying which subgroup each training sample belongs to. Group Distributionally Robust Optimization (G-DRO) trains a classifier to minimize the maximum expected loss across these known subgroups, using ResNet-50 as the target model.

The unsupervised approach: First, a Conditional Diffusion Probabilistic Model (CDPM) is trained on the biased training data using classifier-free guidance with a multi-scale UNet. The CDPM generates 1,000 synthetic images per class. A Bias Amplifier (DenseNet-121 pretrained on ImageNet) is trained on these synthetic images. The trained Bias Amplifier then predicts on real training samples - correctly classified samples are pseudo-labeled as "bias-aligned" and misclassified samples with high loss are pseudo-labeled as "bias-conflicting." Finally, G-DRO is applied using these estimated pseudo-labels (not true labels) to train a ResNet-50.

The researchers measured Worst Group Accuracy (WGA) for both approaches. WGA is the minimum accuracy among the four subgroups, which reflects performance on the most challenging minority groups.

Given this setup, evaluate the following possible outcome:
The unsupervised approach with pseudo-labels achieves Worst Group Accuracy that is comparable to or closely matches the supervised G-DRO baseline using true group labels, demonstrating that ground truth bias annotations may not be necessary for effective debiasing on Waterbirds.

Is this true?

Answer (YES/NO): YES